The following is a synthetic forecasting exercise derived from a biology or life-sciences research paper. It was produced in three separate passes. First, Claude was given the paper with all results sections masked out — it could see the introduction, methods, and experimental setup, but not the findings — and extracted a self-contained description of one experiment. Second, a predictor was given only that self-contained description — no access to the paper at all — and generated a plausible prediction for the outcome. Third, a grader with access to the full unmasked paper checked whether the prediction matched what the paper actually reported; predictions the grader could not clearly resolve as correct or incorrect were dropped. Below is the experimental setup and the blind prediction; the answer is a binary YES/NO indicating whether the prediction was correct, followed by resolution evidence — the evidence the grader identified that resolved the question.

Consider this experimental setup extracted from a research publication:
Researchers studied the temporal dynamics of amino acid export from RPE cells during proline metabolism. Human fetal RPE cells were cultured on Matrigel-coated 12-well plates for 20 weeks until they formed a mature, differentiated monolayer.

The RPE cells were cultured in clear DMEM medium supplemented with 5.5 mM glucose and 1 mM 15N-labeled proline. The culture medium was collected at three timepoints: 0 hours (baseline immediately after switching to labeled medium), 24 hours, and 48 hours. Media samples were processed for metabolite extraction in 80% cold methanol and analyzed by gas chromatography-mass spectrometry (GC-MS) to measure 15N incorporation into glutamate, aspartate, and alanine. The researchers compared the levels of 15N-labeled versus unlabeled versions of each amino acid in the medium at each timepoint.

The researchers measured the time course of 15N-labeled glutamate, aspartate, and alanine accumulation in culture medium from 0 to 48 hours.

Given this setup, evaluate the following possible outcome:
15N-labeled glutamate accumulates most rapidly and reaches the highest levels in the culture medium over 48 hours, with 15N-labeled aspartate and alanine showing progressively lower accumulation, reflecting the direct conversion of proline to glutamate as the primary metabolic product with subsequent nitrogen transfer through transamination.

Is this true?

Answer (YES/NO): NO